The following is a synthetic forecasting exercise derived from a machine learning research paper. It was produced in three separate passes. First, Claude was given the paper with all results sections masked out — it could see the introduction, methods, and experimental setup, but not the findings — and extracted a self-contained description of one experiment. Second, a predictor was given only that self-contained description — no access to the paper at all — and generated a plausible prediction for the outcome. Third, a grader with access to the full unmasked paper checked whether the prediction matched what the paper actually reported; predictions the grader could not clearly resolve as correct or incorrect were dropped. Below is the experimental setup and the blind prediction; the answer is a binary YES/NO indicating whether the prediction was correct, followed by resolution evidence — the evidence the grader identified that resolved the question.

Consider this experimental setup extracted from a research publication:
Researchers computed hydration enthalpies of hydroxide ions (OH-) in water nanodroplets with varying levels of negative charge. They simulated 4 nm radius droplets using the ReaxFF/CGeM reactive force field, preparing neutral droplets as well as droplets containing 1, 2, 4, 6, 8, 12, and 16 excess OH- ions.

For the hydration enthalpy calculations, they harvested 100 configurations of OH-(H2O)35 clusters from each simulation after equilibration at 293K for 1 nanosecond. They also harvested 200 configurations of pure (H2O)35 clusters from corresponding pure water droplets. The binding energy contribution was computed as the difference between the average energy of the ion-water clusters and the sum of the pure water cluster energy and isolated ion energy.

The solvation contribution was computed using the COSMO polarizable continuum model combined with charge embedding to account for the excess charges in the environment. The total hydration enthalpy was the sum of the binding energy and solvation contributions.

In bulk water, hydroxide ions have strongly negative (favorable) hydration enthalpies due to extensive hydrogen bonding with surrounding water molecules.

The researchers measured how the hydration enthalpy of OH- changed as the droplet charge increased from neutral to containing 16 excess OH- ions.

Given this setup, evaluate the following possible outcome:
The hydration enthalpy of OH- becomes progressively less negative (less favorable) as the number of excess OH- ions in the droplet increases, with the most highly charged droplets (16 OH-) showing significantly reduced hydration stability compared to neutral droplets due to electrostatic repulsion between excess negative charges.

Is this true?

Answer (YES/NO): YES